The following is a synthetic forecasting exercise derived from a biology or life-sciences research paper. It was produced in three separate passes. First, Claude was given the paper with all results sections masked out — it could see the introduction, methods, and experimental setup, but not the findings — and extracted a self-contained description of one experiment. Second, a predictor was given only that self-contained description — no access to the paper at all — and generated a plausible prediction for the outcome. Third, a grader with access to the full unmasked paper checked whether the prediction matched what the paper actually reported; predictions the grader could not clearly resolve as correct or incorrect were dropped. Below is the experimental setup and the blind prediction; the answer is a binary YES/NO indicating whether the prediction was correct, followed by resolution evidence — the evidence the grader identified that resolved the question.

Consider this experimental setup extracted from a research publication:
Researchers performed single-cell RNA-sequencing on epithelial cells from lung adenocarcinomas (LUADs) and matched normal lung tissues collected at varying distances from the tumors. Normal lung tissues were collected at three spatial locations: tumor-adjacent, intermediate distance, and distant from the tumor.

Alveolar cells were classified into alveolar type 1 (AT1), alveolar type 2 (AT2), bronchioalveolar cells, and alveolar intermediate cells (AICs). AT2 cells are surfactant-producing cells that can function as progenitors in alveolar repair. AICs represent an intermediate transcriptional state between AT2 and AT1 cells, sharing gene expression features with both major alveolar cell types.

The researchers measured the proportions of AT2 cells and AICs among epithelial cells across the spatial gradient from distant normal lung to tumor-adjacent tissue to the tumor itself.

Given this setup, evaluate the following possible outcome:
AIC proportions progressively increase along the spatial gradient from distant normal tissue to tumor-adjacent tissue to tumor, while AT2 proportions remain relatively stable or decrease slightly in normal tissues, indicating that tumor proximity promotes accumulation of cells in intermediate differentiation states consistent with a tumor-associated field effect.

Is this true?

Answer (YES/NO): NO